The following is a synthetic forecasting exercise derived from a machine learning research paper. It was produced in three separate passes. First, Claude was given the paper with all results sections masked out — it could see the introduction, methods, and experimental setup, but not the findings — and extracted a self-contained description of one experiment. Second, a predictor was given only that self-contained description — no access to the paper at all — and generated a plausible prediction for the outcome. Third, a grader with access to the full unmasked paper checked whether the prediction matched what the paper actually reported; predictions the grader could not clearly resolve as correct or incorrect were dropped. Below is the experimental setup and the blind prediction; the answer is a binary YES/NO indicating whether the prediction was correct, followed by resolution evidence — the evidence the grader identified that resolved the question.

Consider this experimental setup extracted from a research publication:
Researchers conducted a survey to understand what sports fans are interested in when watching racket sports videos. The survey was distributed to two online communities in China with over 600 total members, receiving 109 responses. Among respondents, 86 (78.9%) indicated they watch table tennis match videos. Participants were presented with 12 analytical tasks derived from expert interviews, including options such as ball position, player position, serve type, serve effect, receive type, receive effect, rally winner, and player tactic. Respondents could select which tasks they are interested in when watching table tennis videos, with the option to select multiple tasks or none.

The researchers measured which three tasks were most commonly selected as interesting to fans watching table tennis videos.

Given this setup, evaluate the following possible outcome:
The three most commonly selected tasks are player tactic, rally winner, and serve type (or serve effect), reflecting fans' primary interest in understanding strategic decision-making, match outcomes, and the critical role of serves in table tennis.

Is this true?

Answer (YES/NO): NO